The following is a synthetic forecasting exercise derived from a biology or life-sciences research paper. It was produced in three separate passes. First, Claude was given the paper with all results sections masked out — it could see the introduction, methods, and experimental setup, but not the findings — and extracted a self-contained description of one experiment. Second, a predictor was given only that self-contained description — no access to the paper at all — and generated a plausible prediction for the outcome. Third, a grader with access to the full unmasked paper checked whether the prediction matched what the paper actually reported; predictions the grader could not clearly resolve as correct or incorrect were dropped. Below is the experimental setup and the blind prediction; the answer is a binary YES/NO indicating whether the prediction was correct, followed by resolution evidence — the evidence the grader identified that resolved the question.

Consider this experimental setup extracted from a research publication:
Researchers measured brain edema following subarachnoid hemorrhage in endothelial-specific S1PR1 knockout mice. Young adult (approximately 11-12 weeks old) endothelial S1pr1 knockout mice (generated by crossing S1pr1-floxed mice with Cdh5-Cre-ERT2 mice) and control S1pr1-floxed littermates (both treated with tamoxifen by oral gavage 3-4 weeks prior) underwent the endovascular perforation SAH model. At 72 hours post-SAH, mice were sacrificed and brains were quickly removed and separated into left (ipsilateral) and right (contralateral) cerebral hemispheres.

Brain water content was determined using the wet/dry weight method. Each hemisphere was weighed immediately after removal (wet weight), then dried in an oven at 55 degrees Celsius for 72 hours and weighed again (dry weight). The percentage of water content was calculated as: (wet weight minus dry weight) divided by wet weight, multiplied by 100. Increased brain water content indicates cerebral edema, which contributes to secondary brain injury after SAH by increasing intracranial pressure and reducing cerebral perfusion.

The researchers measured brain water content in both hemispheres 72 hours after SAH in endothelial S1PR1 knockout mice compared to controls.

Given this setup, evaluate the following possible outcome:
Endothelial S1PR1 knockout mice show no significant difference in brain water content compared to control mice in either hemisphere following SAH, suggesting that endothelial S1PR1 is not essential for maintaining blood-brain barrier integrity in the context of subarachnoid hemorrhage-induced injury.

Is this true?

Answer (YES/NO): NO